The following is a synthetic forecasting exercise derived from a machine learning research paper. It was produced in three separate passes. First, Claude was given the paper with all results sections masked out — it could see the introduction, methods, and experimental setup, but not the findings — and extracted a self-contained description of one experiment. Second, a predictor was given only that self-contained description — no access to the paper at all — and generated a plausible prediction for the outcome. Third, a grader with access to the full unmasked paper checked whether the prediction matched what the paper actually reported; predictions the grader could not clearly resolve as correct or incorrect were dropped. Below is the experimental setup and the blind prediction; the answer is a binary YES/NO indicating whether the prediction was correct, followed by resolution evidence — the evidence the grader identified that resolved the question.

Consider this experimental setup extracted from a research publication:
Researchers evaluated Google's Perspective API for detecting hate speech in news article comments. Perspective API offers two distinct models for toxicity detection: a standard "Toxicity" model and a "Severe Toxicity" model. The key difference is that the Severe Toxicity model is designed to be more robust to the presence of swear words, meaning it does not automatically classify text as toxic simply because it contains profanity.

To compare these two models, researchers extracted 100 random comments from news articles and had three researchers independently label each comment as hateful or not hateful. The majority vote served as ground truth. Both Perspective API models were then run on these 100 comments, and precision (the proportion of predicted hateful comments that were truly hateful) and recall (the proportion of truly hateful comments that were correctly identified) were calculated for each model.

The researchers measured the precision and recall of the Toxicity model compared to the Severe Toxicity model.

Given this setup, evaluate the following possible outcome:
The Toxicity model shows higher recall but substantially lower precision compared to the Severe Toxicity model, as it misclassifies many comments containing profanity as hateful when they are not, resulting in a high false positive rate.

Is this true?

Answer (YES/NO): YES